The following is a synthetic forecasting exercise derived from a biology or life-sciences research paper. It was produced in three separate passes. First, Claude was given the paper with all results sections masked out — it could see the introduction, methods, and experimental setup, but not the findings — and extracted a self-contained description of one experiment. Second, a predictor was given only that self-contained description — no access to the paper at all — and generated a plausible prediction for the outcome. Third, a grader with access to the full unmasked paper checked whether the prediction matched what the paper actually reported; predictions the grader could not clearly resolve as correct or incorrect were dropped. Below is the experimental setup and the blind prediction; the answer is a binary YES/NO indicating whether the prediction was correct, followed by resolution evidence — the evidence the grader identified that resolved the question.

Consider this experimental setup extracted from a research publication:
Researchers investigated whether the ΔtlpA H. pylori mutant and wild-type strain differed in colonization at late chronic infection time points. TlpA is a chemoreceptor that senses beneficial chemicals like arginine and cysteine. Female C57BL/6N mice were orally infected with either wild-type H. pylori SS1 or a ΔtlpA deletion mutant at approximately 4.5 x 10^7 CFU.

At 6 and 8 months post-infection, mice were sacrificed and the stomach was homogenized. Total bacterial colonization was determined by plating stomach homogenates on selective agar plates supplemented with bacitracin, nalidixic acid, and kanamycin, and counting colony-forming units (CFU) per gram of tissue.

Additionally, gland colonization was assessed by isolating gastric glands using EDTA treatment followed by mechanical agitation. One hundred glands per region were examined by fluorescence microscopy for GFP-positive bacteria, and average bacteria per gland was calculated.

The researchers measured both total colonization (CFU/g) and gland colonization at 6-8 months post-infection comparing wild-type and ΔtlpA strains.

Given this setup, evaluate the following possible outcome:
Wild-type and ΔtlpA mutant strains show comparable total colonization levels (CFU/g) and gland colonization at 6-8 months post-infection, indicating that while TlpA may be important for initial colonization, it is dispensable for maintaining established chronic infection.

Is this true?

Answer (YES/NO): NO